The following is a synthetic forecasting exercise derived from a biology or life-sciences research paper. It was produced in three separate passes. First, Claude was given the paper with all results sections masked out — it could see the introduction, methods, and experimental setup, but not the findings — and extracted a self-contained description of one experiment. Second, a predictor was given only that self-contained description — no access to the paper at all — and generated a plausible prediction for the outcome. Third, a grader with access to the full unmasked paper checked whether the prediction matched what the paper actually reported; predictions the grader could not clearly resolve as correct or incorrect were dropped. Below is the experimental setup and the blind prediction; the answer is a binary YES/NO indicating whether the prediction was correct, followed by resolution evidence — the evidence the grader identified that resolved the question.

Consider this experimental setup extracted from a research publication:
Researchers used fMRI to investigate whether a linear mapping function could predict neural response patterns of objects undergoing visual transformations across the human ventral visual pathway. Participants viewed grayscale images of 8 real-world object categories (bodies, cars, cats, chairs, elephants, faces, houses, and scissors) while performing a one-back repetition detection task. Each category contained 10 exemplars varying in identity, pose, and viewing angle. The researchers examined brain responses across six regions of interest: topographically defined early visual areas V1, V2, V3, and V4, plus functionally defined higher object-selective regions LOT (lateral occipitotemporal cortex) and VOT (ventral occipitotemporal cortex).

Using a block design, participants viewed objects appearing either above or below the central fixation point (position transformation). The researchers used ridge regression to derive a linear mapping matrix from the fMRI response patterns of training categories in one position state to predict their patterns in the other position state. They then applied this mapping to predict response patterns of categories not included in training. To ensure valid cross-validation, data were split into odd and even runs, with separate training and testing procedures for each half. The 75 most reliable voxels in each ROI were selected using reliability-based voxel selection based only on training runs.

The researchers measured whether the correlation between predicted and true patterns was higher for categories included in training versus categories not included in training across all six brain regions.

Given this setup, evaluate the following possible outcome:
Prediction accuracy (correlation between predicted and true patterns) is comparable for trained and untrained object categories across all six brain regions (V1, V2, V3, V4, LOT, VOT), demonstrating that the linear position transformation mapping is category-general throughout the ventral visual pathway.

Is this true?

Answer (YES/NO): NO